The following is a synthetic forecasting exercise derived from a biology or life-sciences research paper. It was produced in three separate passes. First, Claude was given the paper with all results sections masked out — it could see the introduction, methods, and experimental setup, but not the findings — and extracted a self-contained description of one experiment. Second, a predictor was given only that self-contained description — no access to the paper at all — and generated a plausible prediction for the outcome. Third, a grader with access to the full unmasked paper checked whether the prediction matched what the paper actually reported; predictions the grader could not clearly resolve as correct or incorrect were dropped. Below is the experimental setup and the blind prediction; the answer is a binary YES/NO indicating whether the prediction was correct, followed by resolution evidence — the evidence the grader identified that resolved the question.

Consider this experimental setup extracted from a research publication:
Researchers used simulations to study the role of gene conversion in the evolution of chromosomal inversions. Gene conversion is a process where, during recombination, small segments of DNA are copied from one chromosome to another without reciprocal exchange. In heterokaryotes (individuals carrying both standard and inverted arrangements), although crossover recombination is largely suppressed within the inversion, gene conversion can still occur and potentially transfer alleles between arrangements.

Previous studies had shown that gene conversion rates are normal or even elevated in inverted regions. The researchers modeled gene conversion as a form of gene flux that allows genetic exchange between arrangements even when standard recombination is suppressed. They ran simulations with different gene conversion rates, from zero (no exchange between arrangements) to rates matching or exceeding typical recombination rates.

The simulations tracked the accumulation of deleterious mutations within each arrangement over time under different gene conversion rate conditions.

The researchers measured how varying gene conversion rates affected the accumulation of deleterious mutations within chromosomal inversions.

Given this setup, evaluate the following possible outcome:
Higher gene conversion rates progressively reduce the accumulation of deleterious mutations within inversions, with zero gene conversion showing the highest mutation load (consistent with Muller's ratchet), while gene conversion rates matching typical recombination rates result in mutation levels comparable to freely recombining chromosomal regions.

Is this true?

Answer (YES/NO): NO